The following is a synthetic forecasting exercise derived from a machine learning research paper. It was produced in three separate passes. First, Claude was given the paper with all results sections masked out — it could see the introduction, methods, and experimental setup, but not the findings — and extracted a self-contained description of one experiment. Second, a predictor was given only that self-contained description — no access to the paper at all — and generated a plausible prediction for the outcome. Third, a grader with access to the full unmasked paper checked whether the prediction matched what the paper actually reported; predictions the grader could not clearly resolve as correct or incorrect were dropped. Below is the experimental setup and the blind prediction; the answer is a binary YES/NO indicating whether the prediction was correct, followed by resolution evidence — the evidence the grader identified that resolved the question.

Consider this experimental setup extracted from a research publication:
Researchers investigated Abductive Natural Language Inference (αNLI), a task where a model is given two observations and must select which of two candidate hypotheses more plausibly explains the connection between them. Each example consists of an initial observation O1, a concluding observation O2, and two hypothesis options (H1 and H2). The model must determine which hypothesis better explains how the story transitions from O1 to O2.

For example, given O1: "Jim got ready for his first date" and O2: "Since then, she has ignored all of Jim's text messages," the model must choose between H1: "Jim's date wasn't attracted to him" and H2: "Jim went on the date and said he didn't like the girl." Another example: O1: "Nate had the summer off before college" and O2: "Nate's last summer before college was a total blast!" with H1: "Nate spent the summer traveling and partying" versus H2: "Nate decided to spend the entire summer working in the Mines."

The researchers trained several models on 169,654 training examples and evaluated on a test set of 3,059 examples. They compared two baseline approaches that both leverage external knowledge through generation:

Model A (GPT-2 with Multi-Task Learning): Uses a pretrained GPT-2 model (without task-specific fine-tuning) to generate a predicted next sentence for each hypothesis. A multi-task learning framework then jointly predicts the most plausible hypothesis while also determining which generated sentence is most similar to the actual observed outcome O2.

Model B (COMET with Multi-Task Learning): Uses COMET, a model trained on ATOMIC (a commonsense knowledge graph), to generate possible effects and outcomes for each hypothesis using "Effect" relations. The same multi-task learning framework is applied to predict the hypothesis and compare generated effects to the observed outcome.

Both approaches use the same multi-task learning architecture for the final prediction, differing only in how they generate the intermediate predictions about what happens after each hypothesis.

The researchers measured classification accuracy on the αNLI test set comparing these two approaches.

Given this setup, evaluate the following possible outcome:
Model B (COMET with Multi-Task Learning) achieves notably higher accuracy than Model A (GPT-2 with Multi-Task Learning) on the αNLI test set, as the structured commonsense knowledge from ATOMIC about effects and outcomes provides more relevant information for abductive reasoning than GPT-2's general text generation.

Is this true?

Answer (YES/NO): NO